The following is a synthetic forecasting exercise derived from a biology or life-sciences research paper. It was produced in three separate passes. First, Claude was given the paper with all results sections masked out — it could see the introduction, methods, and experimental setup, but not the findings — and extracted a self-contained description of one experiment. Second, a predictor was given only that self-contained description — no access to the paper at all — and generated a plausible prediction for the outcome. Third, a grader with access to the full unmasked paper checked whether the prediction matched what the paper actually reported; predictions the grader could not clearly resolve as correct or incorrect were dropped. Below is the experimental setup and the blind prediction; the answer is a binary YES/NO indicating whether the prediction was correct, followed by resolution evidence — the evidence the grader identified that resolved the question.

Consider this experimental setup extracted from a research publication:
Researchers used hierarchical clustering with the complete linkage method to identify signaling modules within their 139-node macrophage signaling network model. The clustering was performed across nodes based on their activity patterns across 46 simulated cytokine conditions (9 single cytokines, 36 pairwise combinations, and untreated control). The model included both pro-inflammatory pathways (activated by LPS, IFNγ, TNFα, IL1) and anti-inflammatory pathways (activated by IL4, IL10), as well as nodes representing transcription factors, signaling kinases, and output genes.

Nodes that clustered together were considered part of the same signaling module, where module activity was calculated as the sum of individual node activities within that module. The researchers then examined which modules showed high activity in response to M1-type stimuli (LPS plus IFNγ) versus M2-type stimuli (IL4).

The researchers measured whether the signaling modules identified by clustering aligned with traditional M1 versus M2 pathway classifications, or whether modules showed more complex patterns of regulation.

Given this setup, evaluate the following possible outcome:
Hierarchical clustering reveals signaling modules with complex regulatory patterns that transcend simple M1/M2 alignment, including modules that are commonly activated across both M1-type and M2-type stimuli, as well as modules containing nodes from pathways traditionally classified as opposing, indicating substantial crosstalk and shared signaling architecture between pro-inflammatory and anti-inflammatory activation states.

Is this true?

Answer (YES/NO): YES